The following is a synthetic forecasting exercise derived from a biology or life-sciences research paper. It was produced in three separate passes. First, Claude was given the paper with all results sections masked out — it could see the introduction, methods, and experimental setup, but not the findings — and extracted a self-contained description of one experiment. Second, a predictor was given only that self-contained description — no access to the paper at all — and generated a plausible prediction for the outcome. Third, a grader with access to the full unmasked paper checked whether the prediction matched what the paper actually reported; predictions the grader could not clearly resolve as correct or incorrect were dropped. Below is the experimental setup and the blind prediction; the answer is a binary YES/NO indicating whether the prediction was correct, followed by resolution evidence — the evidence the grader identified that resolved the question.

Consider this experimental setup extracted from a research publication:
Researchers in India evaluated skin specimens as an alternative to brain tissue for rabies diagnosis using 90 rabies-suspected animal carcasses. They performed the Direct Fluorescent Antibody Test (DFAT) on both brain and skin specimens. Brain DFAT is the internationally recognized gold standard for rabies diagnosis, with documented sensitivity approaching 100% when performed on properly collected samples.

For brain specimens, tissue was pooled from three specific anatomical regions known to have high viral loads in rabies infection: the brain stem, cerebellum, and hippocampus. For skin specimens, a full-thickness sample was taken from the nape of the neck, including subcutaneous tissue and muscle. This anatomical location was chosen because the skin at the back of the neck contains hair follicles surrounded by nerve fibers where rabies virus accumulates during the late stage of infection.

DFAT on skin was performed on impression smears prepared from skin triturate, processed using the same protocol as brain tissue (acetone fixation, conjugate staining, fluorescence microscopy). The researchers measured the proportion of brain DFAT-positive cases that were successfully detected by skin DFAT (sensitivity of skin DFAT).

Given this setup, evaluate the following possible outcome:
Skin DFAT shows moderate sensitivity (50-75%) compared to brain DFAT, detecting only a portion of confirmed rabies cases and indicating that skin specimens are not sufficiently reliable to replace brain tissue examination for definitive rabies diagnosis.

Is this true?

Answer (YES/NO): NO